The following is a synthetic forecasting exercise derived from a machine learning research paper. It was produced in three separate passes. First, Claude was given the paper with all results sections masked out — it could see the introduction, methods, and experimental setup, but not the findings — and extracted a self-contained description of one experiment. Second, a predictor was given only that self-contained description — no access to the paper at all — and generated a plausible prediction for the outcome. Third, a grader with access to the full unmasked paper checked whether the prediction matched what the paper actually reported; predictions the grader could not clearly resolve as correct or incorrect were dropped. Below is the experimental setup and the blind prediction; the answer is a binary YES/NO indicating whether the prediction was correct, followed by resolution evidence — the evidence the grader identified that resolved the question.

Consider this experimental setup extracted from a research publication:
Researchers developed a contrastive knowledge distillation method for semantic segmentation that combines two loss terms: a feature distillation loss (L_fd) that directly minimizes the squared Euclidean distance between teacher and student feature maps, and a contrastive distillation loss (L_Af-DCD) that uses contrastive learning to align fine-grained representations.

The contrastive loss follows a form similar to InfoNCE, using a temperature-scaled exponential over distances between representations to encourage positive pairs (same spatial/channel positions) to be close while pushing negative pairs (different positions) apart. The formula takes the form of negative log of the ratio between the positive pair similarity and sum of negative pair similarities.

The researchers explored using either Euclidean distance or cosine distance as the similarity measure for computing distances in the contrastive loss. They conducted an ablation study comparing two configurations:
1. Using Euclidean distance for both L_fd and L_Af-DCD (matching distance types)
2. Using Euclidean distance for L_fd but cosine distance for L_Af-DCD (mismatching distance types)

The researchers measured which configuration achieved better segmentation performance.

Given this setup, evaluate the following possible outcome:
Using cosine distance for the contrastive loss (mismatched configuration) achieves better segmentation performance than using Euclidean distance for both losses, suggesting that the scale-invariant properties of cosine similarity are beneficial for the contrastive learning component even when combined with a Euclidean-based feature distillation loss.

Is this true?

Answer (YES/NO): NO